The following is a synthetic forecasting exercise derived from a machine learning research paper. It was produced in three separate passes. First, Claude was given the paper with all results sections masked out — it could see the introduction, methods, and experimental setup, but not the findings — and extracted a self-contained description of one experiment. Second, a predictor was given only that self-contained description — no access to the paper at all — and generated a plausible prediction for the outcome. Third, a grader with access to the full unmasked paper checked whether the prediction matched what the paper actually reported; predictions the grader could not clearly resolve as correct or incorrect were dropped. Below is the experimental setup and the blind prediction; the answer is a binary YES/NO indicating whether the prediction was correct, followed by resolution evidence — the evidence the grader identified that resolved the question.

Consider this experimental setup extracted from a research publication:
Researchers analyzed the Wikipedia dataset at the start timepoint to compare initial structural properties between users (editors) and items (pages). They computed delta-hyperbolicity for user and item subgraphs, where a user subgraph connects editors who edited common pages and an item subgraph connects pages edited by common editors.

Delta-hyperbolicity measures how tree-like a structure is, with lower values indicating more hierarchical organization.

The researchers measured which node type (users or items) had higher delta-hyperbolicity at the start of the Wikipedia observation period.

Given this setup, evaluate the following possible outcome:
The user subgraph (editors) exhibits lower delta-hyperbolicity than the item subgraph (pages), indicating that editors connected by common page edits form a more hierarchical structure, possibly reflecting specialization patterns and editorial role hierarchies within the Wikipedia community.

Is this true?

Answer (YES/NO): YES